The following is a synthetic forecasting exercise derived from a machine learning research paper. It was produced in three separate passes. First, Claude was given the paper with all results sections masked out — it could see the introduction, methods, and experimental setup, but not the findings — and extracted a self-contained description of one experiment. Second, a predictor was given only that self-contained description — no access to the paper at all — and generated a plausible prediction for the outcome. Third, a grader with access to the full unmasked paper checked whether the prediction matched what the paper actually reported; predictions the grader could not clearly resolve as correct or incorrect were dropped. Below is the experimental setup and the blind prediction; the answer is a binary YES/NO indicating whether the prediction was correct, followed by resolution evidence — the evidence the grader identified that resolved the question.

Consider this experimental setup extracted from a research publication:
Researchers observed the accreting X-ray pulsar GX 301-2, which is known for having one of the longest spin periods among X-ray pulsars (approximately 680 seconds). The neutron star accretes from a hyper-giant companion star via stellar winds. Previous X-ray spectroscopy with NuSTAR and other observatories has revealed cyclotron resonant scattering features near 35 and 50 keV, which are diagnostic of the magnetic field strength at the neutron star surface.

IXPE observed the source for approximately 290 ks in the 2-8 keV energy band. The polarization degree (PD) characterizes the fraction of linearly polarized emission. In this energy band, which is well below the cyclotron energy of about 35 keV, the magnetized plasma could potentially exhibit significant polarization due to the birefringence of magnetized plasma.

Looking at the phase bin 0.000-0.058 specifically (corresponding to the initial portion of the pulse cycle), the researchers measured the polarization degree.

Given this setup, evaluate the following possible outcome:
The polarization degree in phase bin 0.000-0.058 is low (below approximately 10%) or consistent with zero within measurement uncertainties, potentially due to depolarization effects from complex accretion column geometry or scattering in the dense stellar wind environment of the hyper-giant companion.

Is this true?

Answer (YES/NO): NO